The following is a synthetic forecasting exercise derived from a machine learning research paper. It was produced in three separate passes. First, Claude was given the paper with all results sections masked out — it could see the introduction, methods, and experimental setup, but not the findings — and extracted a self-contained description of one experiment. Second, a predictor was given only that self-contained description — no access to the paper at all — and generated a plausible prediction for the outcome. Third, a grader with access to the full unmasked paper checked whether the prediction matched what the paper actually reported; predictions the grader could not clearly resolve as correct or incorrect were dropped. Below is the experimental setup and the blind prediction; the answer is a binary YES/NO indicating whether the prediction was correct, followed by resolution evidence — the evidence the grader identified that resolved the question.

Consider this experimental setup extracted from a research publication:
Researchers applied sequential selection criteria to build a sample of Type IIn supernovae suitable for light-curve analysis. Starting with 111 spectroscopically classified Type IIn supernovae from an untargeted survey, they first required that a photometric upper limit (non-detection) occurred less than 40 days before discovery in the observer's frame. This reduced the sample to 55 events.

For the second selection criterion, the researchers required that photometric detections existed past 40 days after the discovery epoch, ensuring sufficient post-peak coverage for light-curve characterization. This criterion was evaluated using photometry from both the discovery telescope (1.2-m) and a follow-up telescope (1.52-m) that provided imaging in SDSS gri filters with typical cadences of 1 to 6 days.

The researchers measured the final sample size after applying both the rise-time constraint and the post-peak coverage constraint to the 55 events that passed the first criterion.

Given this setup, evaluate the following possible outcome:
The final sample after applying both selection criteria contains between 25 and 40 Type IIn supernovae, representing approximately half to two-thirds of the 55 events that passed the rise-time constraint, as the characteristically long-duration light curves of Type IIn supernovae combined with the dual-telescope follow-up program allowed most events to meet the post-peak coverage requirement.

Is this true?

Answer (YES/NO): NO